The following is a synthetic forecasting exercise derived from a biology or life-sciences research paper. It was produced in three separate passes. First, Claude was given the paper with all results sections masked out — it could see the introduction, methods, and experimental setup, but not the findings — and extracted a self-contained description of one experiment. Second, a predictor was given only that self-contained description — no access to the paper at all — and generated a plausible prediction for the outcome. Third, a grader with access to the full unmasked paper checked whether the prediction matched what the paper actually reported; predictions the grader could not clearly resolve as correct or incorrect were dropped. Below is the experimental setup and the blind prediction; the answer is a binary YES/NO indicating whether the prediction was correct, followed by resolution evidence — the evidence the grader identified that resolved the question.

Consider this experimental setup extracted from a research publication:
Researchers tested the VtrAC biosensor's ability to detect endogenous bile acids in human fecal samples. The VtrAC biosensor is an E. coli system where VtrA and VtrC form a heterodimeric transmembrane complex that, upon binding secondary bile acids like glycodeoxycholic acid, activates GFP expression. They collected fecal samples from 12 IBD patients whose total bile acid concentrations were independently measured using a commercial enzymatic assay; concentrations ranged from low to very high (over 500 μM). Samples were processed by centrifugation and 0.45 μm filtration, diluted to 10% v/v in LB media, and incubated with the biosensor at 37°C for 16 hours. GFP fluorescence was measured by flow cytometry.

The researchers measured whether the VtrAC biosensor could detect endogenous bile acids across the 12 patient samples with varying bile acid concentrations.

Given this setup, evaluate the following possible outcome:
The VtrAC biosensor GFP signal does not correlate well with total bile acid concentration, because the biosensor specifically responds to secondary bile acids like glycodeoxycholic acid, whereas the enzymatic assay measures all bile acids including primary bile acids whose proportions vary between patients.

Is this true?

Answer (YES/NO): NO